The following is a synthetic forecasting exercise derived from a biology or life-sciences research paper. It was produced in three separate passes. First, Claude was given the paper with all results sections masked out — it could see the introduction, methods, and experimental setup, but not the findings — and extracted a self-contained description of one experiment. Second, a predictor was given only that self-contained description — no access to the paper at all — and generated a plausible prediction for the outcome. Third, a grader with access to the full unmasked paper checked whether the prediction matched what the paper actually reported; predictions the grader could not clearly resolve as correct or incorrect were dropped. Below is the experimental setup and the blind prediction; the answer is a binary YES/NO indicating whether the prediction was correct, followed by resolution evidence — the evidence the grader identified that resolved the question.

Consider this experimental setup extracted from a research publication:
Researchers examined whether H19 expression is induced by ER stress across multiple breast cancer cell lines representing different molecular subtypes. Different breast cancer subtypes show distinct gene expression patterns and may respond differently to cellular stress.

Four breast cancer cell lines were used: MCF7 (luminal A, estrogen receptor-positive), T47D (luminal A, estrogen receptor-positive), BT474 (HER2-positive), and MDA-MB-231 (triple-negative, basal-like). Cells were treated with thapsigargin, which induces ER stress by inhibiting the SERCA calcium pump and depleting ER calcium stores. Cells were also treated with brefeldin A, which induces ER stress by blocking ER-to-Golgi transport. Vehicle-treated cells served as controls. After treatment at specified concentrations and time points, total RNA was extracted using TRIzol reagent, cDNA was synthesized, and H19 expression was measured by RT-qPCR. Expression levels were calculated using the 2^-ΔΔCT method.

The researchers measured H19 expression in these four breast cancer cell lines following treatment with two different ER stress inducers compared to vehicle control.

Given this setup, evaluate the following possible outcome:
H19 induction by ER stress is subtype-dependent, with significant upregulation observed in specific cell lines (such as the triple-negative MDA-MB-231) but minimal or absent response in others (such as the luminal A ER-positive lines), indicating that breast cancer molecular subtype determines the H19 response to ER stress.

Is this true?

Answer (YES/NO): NO